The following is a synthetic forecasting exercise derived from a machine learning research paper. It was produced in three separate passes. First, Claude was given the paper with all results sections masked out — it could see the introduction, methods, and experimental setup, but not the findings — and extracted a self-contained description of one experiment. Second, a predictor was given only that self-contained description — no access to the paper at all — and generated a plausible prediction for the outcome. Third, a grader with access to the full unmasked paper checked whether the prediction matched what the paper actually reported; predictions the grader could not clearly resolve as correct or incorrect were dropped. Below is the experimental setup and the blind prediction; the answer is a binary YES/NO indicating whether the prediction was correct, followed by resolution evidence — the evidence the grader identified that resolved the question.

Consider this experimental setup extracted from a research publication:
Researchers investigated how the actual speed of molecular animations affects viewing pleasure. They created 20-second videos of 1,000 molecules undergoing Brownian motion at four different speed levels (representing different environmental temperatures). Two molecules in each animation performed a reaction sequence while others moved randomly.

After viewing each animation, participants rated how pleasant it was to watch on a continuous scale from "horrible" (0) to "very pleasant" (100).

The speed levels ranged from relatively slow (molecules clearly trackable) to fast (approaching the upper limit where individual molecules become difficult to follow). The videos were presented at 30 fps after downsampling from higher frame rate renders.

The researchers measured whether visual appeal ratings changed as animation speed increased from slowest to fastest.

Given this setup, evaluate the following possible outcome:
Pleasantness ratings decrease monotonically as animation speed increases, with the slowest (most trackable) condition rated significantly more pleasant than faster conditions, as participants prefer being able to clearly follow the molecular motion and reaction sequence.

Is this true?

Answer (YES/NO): NO